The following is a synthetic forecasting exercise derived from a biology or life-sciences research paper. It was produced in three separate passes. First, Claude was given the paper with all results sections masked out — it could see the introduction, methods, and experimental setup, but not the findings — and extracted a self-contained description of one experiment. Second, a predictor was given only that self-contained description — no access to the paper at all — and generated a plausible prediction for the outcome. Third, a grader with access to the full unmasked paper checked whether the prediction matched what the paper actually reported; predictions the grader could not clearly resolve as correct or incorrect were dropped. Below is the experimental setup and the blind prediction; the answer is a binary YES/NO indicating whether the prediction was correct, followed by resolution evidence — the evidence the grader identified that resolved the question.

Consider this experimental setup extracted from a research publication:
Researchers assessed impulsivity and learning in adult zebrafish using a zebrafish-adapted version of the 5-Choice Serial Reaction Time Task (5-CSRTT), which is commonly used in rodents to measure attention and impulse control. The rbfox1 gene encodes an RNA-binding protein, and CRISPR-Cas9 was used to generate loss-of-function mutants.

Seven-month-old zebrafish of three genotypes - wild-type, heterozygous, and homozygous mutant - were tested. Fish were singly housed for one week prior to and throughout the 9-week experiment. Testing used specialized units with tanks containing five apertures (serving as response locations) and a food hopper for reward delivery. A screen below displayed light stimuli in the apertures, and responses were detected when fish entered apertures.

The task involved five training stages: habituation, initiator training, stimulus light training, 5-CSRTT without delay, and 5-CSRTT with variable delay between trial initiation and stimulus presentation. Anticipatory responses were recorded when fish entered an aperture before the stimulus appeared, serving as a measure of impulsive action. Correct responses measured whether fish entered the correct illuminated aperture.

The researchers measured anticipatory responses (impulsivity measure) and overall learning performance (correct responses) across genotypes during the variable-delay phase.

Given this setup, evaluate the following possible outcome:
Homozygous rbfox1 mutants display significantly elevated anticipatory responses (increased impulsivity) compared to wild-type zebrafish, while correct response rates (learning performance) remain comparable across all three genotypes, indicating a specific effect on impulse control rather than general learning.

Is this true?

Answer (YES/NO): YES